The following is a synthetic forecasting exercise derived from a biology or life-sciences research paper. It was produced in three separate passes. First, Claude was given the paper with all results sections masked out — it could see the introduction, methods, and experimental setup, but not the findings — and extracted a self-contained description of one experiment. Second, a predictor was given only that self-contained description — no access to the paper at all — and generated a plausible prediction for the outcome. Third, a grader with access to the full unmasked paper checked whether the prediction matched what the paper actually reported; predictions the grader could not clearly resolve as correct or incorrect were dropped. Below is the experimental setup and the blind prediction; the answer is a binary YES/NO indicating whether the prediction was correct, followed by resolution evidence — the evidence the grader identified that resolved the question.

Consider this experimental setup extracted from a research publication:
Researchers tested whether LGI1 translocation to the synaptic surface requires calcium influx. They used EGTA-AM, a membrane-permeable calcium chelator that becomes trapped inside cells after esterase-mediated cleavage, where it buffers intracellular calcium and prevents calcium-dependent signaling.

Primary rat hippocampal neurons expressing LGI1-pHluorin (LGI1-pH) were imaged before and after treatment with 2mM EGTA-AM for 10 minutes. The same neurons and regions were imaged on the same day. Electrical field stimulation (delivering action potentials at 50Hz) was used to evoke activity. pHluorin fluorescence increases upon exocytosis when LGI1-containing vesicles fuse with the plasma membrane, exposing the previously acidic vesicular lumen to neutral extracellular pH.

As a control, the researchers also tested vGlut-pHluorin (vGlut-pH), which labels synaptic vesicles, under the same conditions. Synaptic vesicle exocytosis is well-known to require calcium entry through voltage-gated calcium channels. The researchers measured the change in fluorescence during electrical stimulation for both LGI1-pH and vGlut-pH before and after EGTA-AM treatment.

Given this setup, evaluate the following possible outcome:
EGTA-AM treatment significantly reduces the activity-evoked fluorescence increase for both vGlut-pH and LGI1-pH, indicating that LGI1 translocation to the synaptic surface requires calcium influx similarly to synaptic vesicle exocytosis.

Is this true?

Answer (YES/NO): NO